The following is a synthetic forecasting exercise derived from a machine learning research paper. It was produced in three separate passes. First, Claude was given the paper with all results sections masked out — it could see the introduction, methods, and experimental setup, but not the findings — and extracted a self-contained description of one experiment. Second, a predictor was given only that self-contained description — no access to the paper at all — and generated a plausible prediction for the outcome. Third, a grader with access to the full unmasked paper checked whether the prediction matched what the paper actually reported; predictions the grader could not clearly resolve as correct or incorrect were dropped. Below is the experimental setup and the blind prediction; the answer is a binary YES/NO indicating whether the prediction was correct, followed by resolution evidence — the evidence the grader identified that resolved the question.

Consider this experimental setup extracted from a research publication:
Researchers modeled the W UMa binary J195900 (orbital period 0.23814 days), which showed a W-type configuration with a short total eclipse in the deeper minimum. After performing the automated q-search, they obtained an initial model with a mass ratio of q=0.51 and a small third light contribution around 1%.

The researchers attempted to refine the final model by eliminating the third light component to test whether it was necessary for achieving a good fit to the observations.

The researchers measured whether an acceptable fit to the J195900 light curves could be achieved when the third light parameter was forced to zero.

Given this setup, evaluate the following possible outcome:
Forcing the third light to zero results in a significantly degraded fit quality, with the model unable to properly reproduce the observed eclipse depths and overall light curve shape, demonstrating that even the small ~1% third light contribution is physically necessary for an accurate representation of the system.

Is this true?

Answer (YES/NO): YES